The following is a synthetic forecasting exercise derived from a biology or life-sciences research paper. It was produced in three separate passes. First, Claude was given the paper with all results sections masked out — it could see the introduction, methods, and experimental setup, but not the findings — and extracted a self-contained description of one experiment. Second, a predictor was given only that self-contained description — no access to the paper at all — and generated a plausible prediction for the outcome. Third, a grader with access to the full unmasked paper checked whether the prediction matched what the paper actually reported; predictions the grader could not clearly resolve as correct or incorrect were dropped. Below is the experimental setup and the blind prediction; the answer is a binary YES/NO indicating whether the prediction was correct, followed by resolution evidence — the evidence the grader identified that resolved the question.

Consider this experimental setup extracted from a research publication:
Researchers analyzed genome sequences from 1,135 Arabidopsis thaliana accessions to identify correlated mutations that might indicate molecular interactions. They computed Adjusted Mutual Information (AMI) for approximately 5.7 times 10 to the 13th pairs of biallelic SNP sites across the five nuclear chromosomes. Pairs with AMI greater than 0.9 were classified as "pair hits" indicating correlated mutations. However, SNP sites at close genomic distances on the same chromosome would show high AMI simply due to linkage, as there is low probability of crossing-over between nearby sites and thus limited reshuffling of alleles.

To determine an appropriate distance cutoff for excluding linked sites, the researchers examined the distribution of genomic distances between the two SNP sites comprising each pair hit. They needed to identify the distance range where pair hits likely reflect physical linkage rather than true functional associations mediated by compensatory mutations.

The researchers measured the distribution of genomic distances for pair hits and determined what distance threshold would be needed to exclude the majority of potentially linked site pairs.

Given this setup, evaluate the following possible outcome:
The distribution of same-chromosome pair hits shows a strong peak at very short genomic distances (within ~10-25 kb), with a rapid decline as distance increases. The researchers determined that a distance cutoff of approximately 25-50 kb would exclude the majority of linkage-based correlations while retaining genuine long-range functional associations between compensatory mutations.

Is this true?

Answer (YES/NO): NO